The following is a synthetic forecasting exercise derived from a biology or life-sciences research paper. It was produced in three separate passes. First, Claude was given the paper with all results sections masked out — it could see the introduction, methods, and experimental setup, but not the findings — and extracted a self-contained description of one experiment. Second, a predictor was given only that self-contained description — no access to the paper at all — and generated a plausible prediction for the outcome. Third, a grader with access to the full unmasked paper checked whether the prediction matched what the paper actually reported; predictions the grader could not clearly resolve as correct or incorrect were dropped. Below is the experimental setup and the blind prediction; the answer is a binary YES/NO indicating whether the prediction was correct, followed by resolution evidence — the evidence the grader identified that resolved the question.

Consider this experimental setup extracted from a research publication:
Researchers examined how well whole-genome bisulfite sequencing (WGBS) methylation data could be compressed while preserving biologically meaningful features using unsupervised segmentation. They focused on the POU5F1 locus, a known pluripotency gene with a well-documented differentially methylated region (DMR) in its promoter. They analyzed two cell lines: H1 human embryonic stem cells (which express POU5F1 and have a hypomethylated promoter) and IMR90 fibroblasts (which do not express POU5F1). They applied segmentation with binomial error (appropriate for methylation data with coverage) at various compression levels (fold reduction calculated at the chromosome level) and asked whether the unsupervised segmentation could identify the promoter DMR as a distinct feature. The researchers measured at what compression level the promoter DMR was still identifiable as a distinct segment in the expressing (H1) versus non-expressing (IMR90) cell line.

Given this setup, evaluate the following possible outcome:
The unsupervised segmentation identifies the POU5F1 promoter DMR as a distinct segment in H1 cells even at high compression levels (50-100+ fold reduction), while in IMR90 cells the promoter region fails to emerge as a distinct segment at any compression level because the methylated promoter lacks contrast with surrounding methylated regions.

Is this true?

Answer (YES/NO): NO